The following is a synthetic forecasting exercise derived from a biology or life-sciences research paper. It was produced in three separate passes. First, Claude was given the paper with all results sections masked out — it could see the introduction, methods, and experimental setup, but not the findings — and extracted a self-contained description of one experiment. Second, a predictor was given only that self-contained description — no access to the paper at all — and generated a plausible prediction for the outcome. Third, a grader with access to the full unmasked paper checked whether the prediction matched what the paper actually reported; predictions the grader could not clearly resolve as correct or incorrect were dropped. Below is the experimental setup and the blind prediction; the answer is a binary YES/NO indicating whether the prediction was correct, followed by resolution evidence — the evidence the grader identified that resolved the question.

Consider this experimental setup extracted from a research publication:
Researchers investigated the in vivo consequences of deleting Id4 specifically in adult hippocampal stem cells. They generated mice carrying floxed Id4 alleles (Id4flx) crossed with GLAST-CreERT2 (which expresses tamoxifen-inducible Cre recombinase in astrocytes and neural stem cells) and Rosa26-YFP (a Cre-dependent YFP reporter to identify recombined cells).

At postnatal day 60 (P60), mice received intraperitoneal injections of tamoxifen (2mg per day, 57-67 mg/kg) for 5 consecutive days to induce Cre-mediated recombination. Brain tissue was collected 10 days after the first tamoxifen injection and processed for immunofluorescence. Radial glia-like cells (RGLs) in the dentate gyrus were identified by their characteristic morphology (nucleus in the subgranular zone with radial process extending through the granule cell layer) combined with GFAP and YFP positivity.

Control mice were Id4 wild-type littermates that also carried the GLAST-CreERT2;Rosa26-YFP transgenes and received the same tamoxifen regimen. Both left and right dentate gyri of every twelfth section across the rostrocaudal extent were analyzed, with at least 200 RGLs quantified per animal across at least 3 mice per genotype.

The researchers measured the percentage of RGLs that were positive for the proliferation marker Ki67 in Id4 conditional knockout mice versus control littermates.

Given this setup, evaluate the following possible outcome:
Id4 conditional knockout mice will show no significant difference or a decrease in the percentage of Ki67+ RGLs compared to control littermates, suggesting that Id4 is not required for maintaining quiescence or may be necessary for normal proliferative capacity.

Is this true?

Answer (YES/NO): NO